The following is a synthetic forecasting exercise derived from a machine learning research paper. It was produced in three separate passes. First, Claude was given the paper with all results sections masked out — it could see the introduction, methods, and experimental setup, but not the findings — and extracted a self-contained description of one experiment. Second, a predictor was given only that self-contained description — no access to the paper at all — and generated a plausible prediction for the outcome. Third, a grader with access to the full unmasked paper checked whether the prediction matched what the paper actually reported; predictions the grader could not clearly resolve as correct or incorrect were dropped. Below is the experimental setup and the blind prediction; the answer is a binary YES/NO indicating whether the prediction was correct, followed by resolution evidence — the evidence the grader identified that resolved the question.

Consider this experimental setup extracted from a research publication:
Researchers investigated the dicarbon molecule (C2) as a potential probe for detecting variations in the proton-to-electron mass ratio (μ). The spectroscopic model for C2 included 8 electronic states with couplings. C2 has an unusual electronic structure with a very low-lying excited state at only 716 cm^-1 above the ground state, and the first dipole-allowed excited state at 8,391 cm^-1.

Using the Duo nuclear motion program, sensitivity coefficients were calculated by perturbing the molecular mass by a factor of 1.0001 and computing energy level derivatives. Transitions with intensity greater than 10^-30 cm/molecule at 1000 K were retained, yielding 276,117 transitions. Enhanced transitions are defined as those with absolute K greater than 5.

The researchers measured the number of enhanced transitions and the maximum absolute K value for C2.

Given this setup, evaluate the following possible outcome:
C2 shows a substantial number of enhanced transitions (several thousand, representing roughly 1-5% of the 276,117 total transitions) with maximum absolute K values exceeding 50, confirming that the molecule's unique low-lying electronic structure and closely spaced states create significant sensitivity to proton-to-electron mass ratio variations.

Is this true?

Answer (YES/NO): NO